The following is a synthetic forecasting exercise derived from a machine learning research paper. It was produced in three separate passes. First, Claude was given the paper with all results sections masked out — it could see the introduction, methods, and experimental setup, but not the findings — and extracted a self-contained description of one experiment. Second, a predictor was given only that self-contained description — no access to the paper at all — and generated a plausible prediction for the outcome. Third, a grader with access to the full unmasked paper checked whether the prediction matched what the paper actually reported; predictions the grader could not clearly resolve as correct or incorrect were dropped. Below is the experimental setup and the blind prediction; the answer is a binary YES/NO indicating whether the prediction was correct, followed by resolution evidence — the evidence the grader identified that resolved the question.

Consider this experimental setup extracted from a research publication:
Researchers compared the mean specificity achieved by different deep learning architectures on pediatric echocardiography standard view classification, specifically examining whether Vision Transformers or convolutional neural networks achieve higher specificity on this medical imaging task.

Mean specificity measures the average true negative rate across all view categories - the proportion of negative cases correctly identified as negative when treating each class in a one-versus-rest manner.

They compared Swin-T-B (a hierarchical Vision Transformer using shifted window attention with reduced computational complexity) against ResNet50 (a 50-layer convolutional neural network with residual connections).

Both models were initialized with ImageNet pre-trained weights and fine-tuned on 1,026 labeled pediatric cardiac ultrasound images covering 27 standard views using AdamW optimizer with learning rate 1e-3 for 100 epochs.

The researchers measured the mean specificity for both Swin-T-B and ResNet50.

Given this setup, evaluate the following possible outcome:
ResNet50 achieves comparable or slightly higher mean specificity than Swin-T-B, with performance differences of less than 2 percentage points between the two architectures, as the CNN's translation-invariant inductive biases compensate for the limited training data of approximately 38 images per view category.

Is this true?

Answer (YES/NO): YES